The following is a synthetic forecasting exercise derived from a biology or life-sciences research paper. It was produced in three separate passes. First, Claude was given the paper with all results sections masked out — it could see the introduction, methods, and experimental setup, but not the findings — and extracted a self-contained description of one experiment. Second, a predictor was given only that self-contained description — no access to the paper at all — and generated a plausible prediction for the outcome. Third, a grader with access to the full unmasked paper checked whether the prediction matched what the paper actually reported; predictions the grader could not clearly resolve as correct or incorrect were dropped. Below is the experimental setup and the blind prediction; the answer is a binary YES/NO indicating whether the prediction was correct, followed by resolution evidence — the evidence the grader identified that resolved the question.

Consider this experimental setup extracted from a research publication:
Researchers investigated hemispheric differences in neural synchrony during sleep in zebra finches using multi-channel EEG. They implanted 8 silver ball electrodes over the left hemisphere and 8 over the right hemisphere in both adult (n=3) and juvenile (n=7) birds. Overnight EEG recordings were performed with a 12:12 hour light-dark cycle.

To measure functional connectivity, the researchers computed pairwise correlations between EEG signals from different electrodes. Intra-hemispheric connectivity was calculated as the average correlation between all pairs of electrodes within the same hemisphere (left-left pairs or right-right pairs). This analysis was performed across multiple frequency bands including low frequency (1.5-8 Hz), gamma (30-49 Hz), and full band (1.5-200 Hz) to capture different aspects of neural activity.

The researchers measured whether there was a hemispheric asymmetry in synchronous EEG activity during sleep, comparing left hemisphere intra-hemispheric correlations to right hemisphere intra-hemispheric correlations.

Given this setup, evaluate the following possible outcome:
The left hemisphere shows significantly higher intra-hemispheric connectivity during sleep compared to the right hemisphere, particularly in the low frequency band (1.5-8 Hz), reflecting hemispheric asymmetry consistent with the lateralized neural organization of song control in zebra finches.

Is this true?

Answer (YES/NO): NO